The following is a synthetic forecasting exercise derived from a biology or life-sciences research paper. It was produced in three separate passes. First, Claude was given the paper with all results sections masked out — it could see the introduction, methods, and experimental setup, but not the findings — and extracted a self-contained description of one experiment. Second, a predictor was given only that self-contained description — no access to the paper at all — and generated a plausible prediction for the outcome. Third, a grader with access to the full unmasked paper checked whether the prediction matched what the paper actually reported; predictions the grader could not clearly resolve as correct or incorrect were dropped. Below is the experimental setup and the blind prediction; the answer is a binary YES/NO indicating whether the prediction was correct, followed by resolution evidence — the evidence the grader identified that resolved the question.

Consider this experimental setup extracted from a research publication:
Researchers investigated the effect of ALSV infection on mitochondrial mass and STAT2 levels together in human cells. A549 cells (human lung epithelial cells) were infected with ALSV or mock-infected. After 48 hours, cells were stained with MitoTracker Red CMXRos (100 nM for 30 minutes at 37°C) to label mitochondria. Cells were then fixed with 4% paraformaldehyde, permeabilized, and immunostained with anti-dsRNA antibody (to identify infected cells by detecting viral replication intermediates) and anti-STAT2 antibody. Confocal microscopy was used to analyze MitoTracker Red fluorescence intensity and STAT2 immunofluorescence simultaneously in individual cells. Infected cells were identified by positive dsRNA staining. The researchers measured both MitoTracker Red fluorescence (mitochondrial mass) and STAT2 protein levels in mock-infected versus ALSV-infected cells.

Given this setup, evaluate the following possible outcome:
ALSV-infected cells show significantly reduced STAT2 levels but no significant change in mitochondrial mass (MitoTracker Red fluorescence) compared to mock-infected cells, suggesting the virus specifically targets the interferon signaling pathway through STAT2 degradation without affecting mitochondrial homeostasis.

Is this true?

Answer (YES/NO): NO